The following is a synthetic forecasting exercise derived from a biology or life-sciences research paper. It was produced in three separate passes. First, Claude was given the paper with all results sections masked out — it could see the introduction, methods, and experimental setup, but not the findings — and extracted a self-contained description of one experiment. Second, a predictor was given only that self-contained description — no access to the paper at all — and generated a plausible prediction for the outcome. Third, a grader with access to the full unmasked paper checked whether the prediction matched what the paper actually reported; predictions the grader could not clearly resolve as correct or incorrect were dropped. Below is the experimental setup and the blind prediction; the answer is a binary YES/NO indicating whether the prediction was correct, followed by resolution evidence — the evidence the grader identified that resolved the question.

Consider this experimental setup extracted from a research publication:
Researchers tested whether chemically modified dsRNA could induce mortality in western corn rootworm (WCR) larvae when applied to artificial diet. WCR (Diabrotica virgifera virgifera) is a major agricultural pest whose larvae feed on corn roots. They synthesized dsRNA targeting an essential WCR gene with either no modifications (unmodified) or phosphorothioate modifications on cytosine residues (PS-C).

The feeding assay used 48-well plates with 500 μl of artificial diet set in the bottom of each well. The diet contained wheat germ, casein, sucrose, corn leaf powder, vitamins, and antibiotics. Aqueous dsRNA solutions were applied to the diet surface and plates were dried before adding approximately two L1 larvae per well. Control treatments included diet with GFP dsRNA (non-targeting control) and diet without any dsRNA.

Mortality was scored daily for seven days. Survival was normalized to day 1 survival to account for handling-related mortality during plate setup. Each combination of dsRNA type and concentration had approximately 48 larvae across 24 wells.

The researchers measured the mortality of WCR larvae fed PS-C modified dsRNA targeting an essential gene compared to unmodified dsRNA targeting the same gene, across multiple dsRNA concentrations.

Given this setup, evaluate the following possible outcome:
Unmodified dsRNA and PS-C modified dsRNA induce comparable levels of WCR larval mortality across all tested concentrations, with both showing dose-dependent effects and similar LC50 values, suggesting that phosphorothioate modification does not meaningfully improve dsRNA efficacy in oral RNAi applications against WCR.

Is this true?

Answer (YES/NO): NO